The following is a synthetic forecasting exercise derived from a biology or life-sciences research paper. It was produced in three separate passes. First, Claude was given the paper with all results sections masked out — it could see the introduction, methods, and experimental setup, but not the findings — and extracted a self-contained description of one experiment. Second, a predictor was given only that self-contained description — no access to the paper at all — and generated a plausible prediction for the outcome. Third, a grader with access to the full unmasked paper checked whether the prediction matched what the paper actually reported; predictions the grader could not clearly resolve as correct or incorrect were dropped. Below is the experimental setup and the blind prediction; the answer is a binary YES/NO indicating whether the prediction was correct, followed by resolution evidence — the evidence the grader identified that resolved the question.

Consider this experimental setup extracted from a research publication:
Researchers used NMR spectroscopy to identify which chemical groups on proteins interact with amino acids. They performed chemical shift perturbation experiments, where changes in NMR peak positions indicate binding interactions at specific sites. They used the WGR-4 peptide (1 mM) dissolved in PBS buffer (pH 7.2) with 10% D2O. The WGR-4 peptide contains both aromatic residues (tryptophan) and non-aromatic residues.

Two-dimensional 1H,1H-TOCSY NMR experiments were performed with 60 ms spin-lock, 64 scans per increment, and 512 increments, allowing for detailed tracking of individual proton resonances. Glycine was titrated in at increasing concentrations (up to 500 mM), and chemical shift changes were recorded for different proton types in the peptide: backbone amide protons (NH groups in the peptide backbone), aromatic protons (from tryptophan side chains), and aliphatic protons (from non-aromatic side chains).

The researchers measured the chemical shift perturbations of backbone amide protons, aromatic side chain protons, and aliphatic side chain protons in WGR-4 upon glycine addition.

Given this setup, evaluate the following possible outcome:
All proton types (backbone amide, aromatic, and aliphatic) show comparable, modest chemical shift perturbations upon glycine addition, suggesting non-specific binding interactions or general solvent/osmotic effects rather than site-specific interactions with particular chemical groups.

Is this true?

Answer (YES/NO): NO